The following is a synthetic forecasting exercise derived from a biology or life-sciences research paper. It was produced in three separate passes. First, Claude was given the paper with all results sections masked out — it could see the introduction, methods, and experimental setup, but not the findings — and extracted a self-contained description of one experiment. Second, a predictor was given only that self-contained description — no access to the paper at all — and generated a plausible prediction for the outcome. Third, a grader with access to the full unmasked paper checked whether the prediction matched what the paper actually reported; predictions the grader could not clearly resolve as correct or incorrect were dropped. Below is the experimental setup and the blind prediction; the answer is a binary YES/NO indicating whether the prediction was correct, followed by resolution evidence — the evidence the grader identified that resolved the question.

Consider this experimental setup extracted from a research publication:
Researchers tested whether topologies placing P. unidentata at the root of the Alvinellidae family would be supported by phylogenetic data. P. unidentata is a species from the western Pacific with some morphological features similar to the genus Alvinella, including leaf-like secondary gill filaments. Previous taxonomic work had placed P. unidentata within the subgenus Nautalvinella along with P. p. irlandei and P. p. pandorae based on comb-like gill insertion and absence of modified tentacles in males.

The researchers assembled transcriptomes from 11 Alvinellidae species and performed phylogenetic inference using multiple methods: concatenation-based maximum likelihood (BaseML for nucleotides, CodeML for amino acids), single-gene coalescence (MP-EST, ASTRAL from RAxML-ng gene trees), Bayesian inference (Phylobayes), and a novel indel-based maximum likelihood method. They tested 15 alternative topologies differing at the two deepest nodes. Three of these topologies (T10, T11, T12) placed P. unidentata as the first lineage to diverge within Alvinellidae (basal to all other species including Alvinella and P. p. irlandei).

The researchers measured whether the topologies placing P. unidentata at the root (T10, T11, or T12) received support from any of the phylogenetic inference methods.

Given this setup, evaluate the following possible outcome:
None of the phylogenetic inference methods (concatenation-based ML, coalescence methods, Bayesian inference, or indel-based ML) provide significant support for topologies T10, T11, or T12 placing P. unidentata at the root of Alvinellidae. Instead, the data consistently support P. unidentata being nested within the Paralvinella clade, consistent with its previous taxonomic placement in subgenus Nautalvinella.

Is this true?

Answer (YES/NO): NO